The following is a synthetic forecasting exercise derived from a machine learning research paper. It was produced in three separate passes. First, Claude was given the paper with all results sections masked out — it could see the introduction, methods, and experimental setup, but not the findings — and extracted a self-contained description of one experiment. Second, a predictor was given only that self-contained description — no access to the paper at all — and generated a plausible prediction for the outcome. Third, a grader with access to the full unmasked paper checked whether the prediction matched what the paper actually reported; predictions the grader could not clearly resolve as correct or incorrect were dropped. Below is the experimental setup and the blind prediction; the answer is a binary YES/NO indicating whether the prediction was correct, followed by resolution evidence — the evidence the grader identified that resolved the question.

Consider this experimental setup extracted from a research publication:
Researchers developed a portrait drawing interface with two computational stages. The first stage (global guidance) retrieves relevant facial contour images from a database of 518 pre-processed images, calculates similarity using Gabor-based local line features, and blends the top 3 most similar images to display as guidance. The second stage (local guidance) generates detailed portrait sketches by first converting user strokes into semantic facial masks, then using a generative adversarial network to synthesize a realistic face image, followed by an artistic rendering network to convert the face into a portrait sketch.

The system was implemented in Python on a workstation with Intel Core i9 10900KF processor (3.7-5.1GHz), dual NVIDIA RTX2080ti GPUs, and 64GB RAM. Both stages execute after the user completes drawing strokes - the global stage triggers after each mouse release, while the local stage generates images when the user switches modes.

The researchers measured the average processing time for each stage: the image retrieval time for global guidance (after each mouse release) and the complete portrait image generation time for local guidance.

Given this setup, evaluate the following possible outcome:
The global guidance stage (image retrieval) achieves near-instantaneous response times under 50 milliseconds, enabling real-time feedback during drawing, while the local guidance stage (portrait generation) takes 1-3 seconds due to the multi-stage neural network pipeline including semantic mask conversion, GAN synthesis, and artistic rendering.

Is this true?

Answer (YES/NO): NO